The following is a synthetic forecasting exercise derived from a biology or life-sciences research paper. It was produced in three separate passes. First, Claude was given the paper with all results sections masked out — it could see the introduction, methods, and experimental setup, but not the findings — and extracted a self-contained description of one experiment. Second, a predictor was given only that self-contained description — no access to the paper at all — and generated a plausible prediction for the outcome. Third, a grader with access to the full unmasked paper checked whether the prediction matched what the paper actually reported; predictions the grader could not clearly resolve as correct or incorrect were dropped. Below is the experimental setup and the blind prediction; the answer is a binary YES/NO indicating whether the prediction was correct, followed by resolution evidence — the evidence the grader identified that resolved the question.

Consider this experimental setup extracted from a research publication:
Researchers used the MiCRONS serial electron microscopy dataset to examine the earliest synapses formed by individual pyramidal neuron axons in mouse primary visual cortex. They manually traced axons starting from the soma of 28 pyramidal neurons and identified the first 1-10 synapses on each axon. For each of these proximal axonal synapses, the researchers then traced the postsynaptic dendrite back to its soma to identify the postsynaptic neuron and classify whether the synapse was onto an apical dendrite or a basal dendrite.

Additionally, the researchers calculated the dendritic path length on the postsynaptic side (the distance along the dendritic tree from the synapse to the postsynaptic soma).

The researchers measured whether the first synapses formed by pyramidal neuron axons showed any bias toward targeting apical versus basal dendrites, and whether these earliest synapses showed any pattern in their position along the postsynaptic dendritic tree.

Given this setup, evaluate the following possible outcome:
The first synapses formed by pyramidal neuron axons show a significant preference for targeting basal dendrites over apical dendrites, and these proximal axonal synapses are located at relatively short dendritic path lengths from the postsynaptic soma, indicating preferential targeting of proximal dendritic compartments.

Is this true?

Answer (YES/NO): NO